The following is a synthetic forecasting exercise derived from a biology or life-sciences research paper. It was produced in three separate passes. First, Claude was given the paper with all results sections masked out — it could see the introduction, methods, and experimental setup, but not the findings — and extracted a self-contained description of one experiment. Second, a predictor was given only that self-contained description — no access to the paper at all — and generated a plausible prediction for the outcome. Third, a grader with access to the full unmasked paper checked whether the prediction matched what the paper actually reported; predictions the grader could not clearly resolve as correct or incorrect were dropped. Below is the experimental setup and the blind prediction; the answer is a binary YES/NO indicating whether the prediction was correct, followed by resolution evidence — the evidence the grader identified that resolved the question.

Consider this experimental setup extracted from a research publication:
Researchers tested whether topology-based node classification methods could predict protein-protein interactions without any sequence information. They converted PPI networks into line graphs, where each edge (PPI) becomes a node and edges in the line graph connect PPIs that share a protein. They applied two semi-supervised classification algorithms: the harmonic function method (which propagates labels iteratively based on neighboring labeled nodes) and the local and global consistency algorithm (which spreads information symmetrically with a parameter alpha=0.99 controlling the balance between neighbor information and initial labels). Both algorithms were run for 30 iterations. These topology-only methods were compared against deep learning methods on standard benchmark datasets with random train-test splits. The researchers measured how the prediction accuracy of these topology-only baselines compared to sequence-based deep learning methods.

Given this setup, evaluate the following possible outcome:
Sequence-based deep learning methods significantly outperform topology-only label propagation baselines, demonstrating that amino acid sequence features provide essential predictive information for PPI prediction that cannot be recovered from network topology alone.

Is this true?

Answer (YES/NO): NO